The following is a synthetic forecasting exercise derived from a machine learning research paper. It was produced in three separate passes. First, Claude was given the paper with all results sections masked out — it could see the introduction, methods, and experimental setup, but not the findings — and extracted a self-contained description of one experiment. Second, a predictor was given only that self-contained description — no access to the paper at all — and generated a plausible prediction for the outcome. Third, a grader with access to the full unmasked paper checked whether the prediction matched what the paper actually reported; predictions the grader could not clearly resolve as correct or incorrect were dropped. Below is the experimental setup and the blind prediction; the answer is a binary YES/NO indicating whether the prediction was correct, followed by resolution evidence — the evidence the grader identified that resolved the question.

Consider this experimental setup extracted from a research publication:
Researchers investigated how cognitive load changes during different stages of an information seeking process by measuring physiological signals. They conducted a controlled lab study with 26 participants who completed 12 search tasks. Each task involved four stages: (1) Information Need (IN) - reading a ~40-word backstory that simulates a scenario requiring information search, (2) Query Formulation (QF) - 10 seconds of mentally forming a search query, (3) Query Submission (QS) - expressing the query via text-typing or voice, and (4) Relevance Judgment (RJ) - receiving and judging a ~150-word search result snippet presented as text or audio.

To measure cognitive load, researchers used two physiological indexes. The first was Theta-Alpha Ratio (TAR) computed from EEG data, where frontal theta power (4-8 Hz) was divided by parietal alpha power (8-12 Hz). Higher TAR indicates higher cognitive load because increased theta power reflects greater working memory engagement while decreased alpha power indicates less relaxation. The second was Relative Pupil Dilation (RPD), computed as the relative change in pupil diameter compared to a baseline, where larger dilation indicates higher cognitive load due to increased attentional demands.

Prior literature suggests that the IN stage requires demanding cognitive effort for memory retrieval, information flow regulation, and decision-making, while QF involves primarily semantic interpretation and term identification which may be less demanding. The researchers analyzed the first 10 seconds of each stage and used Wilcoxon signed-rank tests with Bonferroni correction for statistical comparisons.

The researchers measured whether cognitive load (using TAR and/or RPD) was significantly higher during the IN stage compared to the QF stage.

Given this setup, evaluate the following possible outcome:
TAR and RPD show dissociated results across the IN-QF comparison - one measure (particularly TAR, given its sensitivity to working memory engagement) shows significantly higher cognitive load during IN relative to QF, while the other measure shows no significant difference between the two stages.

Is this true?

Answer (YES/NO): NO